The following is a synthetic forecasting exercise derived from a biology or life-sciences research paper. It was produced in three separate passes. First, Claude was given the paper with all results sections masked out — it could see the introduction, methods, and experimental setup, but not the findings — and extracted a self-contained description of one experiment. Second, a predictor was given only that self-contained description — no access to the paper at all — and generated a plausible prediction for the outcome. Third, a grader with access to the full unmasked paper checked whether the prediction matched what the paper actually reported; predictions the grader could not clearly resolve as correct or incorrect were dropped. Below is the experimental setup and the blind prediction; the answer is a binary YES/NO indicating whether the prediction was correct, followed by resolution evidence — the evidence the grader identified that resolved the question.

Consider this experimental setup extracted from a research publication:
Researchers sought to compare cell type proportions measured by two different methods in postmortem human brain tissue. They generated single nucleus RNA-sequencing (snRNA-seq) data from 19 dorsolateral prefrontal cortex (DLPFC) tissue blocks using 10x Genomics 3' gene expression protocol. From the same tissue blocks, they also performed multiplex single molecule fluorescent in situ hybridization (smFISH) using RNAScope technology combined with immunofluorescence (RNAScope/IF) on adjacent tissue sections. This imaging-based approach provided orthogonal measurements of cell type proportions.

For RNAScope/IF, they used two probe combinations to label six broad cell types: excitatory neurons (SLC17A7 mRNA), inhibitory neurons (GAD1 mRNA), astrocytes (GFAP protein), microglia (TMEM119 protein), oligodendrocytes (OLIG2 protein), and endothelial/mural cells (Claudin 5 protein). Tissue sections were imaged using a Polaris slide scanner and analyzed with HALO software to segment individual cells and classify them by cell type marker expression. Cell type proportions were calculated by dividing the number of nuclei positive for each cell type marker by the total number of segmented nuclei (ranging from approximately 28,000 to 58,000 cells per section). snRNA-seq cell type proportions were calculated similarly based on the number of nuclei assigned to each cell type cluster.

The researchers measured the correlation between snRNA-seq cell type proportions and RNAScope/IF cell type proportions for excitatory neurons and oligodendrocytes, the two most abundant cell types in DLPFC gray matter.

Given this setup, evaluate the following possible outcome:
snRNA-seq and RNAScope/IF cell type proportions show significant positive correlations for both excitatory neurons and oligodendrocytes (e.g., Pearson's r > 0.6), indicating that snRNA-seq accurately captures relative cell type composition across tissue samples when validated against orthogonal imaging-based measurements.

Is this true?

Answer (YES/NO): NO